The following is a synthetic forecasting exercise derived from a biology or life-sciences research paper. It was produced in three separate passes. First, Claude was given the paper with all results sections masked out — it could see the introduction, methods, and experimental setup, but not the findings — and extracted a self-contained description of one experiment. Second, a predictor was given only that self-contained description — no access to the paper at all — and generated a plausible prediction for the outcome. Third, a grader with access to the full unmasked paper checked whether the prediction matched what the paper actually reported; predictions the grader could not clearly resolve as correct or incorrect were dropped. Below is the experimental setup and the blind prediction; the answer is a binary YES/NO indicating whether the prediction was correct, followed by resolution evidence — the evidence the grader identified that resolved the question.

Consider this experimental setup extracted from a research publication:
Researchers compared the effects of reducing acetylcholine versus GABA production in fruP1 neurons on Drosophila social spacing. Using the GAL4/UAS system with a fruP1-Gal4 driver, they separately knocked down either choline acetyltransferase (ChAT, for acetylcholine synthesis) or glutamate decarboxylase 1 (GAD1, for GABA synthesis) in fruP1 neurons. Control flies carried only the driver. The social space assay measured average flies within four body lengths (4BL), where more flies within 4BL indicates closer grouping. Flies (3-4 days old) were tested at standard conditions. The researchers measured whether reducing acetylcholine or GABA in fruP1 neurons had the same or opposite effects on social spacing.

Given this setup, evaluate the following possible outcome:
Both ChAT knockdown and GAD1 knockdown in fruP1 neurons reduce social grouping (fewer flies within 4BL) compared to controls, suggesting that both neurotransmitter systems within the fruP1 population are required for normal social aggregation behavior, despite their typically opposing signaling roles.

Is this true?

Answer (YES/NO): NO